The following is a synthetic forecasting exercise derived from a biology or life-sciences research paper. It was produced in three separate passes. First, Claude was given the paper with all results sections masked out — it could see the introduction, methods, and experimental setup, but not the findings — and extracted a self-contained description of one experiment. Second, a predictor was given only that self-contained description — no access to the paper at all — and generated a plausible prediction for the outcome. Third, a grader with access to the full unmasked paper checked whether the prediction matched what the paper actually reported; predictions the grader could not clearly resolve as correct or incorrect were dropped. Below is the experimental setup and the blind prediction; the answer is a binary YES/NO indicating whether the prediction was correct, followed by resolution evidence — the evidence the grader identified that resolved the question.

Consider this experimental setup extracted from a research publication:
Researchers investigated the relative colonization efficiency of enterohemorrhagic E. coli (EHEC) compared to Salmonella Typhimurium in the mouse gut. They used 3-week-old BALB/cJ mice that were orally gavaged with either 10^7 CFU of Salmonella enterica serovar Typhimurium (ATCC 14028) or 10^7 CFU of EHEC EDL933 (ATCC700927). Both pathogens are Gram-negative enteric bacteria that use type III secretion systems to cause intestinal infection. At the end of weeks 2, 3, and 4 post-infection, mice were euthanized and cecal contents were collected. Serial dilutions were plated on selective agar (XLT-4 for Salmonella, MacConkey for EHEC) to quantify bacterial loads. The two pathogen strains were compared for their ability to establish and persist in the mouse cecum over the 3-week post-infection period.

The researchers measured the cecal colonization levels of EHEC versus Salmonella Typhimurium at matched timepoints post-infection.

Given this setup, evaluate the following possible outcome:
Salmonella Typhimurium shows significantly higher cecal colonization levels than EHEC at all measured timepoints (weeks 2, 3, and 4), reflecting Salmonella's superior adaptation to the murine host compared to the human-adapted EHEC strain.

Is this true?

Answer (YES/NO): YES